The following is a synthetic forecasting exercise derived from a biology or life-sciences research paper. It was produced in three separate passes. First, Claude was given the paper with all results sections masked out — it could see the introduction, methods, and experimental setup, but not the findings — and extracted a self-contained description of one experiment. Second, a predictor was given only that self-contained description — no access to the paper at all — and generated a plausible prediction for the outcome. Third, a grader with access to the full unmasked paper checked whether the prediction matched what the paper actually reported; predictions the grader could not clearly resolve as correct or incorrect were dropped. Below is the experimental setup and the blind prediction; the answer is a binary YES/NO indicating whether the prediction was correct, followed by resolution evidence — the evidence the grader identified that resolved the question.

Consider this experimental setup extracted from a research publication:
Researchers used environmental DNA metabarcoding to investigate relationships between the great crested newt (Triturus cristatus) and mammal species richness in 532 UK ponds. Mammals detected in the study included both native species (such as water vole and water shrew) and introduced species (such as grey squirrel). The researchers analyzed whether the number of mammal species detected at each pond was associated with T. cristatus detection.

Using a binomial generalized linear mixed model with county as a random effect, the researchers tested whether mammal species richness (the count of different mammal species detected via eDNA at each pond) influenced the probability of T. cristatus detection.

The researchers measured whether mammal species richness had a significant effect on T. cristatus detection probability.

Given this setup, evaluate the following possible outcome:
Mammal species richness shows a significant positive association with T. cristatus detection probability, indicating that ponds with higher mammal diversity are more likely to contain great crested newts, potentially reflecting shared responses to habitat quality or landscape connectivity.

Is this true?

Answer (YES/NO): NO